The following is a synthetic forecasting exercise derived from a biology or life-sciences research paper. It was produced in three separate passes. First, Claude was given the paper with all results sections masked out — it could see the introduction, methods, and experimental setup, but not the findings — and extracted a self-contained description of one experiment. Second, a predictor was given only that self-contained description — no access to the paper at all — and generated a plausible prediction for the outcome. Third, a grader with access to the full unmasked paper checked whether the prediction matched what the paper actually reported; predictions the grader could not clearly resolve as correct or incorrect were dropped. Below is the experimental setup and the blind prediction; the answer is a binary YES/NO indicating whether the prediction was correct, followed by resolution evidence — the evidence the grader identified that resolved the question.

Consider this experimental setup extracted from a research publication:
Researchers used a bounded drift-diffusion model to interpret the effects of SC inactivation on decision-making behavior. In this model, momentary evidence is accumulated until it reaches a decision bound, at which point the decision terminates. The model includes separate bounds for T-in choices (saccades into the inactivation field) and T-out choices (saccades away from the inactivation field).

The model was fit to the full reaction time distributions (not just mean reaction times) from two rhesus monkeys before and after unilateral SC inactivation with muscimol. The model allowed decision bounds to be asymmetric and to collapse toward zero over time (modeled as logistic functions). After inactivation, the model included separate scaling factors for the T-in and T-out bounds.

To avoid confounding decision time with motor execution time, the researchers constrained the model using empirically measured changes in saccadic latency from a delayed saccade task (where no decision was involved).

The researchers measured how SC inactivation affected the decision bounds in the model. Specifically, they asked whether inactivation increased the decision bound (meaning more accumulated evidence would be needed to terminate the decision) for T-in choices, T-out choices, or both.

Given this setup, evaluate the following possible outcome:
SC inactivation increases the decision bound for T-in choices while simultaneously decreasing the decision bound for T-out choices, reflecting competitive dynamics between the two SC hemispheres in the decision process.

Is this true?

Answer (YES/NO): NO